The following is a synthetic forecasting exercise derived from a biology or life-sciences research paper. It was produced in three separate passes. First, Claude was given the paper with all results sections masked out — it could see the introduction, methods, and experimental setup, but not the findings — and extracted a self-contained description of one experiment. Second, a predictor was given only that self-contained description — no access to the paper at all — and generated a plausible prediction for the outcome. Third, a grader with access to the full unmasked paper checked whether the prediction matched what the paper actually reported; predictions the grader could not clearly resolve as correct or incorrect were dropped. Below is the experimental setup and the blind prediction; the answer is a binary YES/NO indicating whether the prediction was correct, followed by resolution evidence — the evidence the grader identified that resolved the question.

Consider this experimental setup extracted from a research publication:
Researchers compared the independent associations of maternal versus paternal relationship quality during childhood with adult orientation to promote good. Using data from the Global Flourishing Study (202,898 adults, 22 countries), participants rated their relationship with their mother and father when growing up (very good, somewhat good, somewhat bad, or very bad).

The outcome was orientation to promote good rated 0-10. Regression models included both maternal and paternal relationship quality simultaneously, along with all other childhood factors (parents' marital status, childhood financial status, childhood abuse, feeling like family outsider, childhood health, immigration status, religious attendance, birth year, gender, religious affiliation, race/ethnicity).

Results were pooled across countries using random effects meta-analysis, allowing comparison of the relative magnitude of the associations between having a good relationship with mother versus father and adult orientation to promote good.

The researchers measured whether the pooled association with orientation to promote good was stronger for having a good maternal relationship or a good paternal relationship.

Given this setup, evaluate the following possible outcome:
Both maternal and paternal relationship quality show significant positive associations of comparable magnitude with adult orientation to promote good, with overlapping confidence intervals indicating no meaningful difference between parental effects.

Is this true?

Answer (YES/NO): YES